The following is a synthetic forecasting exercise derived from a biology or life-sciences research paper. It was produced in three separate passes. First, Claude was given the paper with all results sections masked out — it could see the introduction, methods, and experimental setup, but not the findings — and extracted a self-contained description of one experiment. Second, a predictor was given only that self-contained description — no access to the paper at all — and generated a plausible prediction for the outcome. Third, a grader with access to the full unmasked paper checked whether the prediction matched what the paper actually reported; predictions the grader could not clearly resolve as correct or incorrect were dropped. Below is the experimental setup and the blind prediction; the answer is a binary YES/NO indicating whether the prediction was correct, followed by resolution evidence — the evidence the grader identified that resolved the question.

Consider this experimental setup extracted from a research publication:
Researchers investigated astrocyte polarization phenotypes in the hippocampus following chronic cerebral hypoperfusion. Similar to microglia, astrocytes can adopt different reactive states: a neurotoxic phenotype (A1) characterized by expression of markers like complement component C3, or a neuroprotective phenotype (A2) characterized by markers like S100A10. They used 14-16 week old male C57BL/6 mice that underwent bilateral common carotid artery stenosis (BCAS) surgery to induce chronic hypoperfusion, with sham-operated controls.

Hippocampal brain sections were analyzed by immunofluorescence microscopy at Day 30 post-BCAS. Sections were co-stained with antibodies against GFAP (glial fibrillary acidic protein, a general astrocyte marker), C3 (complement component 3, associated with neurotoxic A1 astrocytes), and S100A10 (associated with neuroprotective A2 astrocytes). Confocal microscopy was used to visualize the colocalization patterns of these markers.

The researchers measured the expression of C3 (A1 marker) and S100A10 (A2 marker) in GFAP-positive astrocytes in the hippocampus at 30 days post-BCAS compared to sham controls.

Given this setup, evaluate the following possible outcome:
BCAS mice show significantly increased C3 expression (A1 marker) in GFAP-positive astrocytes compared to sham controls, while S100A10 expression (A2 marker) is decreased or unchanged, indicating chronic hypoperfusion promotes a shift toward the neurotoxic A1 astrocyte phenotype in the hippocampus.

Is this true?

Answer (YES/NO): NO